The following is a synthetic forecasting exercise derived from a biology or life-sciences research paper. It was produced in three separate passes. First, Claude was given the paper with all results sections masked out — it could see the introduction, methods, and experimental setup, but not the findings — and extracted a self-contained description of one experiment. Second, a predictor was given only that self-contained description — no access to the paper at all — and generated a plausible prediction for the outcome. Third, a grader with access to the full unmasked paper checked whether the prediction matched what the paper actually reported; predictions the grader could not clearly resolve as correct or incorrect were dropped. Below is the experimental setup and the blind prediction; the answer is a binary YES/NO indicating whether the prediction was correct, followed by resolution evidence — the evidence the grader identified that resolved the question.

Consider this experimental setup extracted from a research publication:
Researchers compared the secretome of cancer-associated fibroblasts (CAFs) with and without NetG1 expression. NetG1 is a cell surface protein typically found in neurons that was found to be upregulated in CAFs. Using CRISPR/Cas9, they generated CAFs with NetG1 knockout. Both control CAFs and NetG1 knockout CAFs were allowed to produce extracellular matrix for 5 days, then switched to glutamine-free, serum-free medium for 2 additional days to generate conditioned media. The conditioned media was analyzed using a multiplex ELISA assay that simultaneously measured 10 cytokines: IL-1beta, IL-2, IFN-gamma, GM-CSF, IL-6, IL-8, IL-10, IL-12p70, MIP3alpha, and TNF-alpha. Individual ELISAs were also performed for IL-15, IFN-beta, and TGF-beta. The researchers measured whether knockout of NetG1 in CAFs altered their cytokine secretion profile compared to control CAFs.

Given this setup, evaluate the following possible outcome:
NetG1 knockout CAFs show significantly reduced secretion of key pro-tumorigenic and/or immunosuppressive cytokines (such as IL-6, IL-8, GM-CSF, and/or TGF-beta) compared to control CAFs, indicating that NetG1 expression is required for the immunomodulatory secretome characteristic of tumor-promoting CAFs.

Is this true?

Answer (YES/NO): YES